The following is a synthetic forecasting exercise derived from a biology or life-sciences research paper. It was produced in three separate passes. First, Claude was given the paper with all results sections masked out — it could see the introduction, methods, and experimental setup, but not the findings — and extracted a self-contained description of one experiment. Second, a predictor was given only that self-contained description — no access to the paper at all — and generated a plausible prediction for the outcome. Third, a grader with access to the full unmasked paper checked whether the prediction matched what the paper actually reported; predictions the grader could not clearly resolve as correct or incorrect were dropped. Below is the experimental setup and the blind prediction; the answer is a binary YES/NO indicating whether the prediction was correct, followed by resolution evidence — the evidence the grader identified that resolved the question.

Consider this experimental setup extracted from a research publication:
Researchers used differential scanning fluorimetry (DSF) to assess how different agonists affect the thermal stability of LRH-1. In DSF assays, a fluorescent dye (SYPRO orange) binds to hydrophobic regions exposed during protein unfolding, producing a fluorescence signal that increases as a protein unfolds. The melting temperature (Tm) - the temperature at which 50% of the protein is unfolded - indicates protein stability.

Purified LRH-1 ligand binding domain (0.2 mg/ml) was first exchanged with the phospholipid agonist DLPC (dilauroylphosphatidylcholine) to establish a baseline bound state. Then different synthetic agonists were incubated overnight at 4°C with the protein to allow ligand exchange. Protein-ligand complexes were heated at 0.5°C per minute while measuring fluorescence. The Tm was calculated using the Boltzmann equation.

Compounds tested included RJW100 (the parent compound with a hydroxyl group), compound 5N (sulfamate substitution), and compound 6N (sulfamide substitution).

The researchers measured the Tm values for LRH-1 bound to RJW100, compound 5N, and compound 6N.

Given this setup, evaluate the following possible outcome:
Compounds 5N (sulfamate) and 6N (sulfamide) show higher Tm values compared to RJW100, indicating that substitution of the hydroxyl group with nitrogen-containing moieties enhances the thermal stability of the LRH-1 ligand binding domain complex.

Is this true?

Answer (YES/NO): YES